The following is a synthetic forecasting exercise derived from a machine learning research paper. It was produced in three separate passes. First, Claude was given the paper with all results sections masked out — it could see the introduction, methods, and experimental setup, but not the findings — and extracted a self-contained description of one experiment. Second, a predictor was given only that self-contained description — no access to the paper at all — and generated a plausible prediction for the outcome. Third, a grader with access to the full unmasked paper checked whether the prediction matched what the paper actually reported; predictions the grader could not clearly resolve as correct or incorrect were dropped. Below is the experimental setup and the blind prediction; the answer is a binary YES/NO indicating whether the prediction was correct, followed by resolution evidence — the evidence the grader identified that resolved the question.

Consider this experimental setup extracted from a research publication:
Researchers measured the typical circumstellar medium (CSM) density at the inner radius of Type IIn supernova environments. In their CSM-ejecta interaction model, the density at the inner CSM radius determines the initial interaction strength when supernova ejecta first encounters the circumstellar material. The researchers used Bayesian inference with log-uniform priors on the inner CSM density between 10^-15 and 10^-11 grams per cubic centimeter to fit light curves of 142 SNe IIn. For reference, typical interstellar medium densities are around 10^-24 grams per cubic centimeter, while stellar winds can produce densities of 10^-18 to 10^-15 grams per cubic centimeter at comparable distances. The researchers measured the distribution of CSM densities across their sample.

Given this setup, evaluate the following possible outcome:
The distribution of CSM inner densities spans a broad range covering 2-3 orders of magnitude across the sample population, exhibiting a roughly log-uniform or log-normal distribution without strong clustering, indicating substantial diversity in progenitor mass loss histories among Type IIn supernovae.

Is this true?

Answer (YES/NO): NO